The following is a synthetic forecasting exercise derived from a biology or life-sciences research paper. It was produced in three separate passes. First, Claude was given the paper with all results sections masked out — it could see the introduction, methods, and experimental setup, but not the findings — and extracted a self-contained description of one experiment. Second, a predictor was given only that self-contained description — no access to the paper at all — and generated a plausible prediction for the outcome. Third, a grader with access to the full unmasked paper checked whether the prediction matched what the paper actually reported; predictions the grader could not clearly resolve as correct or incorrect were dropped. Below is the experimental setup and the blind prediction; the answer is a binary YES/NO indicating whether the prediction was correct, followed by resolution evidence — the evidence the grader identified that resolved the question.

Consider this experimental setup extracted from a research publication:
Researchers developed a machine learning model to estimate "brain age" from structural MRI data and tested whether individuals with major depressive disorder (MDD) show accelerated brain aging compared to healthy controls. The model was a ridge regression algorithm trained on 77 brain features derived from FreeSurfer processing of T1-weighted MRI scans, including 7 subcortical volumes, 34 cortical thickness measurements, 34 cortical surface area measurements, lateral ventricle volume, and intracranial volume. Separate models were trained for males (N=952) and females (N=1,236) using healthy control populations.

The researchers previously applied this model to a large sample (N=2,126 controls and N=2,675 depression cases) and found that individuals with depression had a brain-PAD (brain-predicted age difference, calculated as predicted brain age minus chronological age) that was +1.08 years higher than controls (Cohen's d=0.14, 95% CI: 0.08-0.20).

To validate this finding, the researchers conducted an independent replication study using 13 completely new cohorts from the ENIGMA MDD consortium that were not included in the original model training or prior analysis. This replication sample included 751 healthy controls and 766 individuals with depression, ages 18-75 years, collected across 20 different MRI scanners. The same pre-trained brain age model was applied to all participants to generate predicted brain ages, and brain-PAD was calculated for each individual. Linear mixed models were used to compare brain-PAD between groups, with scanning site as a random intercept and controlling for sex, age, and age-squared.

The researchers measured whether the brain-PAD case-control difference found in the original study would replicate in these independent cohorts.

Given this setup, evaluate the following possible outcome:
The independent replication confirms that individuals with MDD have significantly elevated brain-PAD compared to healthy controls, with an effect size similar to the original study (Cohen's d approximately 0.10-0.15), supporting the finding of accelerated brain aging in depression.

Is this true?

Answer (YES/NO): YES